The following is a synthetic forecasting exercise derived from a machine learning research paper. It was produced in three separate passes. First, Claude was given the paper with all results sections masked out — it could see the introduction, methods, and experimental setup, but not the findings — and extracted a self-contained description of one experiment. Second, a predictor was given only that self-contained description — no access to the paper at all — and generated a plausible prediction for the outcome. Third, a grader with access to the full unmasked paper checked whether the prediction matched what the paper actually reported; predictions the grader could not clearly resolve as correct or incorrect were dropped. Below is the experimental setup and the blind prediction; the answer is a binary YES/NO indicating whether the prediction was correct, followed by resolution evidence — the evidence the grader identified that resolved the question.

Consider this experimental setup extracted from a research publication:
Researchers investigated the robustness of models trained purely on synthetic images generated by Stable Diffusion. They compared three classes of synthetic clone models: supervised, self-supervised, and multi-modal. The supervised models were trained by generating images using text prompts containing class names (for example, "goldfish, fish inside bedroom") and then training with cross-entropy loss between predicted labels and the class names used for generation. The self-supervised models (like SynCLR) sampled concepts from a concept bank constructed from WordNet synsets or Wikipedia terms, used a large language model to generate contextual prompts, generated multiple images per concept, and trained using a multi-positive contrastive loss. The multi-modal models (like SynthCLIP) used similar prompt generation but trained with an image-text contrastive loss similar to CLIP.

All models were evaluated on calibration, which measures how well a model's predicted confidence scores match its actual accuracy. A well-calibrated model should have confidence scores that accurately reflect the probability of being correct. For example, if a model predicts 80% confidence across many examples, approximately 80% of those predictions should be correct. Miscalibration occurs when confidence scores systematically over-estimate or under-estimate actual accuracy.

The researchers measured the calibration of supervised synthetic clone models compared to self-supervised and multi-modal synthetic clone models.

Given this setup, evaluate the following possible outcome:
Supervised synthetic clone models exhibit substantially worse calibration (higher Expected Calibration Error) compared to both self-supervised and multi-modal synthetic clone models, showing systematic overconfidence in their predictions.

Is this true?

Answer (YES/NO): NO